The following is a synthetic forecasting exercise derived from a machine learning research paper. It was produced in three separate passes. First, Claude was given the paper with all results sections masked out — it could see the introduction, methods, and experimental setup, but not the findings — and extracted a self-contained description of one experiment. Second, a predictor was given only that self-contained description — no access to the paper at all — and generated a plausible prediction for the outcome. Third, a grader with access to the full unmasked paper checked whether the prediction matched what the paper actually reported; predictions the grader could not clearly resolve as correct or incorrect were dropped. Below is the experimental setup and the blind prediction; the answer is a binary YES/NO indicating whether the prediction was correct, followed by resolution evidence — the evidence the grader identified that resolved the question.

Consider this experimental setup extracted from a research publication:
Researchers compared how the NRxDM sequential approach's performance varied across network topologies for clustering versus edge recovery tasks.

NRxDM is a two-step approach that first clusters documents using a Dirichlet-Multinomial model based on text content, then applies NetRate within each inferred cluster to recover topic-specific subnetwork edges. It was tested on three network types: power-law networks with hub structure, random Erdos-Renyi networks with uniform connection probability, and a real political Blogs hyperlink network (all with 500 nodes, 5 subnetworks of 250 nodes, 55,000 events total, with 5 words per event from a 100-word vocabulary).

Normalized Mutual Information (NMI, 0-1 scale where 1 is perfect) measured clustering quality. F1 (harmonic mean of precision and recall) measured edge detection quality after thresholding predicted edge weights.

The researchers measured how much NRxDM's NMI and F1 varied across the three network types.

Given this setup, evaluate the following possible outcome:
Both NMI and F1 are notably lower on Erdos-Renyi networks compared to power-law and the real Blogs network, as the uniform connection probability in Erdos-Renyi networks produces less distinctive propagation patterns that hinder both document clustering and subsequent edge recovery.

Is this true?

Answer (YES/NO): NO